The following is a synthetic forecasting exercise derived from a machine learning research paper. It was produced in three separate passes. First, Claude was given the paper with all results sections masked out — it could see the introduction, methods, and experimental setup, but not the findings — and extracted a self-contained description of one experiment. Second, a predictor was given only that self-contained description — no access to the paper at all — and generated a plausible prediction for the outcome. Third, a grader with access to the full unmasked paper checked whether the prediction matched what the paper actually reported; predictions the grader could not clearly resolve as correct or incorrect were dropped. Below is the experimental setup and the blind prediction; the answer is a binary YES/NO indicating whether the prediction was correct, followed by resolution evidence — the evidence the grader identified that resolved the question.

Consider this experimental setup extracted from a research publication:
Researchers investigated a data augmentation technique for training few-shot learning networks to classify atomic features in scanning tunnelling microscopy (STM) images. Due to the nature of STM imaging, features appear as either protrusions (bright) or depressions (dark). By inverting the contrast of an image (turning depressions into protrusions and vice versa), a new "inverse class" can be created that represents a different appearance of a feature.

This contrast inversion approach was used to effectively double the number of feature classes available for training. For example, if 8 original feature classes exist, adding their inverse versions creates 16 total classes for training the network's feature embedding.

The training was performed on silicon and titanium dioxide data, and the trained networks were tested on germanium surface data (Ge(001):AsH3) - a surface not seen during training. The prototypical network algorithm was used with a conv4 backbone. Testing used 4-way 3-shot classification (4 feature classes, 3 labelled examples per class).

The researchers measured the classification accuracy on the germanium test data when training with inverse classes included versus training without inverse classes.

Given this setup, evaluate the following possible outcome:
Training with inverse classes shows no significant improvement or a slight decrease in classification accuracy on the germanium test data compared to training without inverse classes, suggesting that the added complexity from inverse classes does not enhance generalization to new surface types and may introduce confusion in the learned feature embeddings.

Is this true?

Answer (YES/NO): NO